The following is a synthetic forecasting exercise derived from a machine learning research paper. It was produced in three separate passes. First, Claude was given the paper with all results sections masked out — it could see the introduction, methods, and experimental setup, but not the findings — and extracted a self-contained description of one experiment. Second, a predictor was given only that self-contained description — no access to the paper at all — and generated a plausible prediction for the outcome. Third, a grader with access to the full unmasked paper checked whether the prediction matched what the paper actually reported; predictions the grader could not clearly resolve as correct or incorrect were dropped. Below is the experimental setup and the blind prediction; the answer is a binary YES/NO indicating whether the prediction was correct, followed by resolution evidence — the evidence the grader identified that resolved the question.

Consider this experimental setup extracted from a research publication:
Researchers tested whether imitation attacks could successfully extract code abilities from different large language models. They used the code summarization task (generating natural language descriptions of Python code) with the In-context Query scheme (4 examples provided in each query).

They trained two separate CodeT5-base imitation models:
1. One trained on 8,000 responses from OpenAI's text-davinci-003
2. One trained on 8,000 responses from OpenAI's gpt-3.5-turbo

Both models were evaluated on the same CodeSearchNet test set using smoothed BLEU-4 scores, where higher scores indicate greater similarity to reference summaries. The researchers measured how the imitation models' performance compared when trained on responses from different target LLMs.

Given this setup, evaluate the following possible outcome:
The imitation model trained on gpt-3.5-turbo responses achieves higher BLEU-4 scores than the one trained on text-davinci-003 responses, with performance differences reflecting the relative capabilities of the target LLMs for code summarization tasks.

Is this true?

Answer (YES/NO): NO